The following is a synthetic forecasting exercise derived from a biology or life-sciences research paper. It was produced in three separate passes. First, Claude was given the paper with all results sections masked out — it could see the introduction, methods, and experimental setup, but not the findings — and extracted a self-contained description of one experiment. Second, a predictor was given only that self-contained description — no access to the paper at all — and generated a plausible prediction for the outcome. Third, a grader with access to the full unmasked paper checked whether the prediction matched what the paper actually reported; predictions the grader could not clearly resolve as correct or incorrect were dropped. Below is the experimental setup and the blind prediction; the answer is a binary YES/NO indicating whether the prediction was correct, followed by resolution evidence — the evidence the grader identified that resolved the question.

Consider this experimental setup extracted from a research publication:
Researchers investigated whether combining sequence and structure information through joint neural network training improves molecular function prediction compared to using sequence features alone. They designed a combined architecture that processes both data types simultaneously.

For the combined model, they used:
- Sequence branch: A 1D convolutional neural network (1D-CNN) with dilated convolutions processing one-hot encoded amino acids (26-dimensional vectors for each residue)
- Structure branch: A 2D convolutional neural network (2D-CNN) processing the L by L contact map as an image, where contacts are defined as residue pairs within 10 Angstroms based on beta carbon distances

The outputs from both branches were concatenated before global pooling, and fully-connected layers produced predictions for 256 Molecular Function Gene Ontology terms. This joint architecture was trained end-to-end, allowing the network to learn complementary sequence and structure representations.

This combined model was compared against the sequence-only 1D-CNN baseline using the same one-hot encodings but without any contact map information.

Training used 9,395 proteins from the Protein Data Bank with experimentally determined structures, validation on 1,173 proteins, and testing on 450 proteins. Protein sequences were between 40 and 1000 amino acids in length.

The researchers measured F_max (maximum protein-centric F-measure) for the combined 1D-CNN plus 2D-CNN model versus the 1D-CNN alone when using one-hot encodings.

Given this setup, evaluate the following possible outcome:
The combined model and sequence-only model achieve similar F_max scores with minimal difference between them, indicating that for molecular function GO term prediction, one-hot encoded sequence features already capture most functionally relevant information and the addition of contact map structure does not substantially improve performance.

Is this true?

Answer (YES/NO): NO